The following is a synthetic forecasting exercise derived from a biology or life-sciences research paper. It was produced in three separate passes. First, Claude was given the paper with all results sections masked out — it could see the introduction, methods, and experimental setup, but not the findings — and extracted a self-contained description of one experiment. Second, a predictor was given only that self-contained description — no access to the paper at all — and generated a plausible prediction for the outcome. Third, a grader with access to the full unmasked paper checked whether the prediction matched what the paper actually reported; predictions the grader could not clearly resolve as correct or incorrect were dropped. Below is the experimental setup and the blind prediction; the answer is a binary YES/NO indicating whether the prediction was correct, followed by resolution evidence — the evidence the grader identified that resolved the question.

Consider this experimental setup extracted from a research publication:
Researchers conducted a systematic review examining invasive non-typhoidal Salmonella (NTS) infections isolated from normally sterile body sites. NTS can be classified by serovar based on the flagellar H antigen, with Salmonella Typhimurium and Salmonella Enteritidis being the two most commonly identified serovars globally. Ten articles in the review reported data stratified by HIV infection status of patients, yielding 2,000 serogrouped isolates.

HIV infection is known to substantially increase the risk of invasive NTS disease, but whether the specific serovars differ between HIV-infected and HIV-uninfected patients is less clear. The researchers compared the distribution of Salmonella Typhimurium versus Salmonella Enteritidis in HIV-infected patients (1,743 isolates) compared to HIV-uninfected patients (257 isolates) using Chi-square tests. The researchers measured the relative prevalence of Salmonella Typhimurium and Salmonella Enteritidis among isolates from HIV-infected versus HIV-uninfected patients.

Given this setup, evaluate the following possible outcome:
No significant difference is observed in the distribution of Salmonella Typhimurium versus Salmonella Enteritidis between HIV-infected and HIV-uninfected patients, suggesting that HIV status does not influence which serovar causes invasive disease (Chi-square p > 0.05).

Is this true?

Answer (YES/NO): NO